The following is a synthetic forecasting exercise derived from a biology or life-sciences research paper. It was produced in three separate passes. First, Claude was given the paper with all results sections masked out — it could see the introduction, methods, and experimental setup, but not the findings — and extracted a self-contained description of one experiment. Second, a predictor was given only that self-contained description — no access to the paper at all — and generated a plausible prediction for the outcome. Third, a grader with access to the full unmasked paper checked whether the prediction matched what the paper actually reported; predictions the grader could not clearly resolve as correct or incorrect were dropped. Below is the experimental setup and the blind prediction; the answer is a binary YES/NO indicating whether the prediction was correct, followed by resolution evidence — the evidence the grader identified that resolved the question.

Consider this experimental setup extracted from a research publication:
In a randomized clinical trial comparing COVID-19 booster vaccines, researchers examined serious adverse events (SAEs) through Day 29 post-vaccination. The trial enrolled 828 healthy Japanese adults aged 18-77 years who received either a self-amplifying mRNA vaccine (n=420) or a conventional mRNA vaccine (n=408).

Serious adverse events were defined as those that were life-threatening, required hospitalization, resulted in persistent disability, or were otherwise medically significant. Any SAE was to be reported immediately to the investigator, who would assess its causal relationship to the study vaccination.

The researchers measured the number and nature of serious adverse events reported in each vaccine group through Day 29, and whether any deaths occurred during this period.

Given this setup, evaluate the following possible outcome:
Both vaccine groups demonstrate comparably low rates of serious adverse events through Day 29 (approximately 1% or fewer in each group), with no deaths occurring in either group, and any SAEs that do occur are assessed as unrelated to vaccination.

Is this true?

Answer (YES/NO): YES